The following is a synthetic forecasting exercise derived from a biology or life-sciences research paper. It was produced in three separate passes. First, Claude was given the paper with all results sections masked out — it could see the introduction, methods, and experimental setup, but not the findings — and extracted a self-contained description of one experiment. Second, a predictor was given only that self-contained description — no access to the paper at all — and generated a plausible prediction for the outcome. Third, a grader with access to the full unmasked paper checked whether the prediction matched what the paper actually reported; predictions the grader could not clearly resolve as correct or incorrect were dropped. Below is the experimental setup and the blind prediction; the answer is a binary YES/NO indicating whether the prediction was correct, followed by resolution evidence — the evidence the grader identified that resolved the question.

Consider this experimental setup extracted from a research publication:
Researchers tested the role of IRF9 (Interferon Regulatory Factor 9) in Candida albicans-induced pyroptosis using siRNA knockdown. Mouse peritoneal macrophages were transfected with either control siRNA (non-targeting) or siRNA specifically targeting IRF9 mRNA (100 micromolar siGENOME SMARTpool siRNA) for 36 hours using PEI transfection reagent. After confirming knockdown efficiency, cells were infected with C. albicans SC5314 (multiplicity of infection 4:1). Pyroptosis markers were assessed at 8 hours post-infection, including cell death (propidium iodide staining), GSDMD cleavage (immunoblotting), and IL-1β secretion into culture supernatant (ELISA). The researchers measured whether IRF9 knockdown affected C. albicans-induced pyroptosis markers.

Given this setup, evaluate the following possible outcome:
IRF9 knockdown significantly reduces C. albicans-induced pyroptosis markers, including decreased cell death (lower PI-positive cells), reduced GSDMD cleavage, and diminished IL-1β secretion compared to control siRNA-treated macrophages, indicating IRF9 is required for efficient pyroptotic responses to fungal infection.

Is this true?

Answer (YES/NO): YES